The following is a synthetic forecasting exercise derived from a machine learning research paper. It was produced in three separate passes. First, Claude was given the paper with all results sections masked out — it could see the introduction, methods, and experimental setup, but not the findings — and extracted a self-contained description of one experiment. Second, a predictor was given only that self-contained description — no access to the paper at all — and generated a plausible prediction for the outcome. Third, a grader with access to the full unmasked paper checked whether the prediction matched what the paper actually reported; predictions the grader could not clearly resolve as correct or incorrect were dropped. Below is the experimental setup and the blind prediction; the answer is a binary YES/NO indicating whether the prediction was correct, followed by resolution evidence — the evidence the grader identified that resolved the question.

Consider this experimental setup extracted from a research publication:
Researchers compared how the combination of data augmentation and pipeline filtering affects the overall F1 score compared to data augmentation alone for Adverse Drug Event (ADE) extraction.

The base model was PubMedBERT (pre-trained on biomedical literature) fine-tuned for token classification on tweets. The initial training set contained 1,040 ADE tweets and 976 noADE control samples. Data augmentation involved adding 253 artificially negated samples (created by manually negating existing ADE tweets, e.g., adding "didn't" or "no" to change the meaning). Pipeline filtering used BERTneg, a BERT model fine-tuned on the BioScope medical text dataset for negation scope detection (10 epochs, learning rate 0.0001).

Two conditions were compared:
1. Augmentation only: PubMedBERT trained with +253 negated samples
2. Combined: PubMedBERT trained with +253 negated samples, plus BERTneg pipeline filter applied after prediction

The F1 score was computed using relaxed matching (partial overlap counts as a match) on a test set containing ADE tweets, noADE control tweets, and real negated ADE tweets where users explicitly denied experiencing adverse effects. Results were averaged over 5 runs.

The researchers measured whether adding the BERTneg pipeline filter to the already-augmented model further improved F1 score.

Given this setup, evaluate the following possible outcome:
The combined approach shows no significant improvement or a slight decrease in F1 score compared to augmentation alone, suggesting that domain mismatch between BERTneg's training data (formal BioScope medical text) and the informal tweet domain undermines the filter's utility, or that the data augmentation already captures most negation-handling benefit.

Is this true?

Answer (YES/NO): YES